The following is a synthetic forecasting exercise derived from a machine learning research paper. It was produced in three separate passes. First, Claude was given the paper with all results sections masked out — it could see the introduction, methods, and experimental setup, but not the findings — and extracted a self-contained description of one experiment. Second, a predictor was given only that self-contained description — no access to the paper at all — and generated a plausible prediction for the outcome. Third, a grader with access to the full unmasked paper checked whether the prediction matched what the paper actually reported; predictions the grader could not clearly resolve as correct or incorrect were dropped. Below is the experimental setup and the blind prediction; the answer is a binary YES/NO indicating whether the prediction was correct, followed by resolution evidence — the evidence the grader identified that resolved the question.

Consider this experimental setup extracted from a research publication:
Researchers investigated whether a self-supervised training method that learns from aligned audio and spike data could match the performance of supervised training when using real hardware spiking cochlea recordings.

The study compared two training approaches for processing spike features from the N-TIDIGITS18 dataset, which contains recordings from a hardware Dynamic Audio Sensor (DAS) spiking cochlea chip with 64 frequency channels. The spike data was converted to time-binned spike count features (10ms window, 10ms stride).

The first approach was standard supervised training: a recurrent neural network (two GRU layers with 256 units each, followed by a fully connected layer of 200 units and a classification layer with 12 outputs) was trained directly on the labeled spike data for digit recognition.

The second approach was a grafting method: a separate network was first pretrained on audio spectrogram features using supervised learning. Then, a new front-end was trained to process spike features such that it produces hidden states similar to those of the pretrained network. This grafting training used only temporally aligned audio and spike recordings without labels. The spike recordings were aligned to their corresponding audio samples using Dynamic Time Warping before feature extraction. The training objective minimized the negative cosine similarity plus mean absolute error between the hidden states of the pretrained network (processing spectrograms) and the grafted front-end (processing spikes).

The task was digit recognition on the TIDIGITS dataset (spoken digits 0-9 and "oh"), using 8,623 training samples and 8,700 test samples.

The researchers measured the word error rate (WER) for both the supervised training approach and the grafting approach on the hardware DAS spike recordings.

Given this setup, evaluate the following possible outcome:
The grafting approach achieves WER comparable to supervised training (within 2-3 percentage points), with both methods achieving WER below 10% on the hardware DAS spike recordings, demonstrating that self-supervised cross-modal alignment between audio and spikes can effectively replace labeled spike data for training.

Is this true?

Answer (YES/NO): NO